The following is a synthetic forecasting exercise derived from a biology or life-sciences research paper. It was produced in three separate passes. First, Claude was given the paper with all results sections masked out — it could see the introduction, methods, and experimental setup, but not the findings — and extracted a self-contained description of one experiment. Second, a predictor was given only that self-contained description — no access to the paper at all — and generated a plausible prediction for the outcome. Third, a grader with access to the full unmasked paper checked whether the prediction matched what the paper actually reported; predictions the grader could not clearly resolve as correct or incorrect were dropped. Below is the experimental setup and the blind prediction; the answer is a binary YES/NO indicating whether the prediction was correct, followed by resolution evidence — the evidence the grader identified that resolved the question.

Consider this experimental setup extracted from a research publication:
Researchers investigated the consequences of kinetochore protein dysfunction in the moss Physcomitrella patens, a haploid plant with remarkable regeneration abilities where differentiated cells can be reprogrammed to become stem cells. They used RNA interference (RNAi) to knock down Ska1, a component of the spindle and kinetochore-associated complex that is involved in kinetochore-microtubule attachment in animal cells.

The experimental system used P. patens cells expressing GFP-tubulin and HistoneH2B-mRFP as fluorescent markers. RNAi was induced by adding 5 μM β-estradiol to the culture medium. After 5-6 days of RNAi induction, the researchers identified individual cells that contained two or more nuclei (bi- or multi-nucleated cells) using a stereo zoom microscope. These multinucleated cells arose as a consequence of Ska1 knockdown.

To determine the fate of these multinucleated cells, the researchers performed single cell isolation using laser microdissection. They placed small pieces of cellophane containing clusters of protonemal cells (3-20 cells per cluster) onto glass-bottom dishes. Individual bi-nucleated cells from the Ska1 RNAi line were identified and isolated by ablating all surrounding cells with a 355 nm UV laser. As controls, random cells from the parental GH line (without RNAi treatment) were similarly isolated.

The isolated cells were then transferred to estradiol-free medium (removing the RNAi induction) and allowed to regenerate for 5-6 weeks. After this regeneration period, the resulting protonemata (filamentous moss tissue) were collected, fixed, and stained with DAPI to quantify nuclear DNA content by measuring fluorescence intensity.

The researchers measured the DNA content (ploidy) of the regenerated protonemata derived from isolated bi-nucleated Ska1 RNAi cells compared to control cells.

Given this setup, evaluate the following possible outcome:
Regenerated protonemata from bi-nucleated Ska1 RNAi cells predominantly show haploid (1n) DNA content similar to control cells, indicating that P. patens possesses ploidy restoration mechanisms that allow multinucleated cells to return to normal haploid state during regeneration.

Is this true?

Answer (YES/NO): NO